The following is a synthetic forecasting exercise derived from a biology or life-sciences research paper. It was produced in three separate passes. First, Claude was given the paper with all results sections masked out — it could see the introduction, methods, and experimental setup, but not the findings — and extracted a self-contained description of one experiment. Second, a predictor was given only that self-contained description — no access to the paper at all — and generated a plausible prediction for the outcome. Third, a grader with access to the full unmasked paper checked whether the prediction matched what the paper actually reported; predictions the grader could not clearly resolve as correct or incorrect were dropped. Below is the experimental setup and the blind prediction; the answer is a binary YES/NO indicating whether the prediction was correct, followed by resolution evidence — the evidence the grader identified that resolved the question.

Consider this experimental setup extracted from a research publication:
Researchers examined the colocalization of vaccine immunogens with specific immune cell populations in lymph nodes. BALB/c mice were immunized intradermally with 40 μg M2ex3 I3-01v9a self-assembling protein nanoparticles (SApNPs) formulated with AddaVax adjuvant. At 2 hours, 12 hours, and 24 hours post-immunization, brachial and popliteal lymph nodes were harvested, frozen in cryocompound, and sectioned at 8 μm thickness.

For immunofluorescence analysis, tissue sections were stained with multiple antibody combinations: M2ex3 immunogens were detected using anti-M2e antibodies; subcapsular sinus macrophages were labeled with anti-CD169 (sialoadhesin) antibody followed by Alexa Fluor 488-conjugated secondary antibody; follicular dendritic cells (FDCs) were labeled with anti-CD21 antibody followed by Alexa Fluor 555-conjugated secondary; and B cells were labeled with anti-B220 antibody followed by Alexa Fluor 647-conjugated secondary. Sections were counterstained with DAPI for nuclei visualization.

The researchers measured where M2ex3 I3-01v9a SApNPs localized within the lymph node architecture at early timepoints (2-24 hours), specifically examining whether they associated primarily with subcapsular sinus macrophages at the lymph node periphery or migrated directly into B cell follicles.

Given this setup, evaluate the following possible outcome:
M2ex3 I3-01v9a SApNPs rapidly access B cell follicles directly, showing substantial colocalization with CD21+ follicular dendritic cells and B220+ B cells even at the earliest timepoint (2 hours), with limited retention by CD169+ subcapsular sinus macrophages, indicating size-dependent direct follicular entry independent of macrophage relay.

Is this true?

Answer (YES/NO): NO